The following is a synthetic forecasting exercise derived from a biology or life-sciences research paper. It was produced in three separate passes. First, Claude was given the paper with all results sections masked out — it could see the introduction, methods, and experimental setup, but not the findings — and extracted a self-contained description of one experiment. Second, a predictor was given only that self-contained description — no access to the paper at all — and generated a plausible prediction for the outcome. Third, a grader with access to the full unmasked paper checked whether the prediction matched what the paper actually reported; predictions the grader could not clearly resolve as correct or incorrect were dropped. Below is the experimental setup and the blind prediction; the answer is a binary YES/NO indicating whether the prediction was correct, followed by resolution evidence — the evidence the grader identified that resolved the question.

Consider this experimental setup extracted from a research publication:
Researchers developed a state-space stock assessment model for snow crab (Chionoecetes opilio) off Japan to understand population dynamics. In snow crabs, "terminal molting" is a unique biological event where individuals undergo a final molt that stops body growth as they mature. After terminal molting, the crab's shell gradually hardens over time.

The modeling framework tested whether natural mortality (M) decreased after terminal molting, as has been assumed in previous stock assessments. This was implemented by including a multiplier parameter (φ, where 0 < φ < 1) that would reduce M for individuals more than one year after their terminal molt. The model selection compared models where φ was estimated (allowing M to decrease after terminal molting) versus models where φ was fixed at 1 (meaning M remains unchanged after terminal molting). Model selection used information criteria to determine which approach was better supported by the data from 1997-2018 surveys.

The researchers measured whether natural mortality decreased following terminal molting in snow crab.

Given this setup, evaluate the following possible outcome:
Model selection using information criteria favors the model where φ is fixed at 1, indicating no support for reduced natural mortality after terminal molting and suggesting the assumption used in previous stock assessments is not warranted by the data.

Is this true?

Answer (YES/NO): YES